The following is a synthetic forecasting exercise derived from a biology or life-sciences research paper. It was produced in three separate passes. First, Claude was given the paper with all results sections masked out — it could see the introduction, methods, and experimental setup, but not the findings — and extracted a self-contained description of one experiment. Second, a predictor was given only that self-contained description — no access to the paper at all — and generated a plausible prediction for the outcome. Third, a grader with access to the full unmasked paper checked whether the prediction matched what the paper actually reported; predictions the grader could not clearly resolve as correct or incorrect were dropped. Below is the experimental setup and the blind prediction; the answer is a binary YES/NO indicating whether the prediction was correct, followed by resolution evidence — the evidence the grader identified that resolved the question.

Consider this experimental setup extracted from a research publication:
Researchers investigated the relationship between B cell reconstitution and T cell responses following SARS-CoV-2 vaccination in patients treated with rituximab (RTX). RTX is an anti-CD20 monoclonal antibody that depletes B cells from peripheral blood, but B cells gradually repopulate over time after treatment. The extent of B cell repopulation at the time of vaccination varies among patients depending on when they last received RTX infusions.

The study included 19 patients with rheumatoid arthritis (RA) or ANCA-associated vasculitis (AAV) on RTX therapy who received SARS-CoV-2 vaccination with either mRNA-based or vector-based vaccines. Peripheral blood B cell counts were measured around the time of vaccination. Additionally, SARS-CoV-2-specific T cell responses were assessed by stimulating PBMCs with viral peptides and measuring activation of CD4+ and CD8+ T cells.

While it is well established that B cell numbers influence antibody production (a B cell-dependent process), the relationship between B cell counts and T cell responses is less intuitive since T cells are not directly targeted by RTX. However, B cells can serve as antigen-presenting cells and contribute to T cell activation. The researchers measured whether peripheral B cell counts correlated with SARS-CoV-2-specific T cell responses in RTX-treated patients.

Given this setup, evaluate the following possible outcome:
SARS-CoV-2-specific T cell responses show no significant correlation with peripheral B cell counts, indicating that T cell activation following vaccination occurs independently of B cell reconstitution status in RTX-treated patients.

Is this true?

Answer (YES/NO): NO